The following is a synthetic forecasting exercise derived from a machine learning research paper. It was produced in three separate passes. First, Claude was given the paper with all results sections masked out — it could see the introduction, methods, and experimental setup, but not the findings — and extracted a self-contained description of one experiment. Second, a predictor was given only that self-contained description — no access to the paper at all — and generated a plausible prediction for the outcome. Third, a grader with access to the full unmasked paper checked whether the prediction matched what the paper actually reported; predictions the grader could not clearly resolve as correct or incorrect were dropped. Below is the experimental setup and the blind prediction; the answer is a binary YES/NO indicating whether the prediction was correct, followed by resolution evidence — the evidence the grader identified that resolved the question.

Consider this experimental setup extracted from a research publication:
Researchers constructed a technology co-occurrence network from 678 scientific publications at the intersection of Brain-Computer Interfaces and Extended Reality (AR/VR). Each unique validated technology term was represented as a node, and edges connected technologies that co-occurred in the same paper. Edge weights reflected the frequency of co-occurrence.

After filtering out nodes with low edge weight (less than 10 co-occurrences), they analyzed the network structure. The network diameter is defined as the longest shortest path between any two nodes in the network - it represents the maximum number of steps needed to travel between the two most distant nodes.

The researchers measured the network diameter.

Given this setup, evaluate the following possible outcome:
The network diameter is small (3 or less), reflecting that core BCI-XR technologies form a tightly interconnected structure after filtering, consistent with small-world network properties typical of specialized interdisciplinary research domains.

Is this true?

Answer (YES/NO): YES